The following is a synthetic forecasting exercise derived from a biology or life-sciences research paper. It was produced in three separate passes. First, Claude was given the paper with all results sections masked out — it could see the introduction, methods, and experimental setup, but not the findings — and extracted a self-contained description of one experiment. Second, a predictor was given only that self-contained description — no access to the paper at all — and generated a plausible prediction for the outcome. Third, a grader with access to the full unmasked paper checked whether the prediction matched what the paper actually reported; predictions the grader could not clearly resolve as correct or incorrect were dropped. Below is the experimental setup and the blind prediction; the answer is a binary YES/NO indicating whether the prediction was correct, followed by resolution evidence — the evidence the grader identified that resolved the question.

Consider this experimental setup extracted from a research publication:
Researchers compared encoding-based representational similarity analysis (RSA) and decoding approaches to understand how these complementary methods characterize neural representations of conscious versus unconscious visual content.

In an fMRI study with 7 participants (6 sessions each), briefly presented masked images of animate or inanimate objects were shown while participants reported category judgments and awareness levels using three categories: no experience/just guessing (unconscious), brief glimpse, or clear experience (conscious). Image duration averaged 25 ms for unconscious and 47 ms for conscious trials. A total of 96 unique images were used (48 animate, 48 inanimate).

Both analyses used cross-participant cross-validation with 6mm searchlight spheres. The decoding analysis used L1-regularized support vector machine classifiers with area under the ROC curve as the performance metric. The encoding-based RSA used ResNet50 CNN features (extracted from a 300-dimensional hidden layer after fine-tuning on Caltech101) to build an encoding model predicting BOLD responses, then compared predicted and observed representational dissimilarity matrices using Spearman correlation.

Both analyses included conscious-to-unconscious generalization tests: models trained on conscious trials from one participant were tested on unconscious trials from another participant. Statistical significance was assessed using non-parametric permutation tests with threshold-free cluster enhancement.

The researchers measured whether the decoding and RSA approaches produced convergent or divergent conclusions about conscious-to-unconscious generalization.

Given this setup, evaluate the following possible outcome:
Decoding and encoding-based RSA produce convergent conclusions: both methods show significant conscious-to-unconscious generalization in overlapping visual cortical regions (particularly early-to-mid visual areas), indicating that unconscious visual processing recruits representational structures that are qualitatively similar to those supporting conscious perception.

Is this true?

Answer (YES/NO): NO